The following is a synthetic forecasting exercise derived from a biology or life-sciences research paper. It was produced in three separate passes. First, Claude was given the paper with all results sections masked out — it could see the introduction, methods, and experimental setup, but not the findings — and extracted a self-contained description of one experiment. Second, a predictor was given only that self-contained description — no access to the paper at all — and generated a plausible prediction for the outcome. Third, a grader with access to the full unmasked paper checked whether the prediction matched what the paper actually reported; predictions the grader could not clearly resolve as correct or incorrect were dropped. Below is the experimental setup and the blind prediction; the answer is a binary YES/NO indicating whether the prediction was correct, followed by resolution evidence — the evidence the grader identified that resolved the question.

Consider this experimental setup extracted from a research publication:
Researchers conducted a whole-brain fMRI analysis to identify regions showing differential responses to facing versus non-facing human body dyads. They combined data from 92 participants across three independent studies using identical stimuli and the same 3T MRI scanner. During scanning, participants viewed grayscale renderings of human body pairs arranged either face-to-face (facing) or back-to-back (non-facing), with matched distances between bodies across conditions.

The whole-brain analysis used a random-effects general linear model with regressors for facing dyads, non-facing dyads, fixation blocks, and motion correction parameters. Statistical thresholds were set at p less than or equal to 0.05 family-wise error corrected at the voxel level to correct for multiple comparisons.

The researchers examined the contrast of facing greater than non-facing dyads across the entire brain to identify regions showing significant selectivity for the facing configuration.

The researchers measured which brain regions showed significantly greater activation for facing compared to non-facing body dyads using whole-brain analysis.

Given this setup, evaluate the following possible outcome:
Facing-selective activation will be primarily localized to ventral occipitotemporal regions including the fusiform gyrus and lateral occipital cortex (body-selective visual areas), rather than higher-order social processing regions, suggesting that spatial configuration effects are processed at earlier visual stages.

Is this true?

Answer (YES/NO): NO